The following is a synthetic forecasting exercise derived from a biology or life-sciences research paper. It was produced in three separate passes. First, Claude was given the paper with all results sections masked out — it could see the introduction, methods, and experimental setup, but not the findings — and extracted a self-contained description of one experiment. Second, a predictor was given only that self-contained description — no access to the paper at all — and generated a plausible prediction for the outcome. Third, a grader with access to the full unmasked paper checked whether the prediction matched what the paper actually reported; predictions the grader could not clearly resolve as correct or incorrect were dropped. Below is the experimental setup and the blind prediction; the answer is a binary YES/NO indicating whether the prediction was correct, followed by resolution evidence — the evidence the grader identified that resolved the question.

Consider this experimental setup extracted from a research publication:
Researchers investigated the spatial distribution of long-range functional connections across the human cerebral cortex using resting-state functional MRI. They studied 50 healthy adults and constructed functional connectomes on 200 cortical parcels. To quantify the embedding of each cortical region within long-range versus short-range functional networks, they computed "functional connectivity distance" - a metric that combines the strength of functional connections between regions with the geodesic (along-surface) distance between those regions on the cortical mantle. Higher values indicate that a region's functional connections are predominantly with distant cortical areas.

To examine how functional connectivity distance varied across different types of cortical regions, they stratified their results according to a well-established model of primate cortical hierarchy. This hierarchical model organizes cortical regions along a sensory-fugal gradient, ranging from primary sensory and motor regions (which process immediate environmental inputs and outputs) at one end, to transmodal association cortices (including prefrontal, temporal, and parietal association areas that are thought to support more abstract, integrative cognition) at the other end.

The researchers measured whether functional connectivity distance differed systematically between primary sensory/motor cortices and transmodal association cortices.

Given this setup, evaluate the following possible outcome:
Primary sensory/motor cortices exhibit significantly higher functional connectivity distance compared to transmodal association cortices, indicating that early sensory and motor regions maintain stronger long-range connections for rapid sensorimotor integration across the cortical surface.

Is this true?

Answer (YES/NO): NO